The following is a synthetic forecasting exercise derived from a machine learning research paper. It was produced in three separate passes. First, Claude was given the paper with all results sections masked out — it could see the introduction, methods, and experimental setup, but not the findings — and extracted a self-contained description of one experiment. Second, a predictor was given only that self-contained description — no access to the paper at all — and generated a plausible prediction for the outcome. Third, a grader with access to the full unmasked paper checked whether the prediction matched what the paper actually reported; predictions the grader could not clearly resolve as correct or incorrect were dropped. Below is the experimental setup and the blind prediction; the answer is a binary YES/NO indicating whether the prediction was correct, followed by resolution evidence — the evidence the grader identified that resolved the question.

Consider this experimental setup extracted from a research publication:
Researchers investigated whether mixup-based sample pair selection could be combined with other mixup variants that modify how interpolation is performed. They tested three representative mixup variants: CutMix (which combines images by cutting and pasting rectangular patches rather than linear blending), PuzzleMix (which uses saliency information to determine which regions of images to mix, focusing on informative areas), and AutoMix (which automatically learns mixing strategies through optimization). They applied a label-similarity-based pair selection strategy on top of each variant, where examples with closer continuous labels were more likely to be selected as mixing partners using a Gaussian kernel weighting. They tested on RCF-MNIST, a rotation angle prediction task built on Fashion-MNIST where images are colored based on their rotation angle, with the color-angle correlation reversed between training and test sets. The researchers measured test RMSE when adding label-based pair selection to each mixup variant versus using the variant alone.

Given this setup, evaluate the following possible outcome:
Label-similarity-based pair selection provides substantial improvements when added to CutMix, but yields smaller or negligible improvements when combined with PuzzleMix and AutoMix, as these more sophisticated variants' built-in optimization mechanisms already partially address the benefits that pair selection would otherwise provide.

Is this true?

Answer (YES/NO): NO